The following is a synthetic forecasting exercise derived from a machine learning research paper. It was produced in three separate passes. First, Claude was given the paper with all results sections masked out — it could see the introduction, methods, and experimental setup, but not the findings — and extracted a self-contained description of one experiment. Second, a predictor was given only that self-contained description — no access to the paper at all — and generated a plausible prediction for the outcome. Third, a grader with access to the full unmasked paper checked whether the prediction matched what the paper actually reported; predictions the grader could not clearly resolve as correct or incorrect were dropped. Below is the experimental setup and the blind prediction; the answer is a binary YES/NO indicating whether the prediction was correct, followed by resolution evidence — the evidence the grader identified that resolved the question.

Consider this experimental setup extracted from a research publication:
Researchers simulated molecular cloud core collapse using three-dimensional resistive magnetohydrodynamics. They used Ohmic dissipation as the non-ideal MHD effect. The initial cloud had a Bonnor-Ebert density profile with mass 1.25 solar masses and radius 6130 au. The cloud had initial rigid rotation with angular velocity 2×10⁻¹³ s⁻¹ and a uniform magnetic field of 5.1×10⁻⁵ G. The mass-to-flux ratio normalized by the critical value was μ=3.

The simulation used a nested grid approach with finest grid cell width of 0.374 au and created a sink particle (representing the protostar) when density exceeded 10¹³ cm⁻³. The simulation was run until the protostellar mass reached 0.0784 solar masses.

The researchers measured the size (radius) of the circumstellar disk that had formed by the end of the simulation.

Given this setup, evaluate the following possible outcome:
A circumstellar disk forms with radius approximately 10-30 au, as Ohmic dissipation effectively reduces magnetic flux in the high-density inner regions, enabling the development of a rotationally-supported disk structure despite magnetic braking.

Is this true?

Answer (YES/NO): YES